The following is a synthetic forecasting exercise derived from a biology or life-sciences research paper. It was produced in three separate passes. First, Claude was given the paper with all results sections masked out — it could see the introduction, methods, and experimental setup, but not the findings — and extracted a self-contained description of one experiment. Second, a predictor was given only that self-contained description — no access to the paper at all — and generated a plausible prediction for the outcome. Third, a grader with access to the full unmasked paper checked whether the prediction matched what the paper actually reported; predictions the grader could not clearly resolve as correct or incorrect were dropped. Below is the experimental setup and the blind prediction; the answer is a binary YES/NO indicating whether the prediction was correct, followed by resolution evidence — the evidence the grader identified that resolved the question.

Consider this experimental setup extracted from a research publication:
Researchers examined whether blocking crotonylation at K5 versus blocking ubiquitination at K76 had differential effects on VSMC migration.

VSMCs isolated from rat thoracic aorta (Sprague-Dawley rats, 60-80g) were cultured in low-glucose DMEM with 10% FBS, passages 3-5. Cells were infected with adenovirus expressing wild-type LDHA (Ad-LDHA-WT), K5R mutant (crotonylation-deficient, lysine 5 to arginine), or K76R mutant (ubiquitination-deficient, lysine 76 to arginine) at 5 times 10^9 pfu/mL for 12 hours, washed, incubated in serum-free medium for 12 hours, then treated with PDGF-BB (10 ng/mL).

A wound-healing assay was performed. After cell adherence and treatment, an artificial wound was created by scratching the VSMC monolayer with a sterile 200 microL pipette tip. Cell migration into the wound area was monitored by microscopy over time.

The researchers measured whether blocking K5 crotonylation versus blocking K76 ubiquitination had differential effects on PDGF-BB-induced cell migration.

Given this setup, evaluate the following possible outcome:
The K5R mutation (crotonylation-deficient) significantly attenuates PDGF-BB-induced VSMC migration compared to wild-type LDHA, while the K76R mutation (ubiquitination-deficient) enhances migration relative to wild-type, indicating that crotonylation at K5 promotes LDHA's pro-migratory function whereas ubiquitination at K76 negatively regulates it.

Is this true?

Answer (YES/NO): NO